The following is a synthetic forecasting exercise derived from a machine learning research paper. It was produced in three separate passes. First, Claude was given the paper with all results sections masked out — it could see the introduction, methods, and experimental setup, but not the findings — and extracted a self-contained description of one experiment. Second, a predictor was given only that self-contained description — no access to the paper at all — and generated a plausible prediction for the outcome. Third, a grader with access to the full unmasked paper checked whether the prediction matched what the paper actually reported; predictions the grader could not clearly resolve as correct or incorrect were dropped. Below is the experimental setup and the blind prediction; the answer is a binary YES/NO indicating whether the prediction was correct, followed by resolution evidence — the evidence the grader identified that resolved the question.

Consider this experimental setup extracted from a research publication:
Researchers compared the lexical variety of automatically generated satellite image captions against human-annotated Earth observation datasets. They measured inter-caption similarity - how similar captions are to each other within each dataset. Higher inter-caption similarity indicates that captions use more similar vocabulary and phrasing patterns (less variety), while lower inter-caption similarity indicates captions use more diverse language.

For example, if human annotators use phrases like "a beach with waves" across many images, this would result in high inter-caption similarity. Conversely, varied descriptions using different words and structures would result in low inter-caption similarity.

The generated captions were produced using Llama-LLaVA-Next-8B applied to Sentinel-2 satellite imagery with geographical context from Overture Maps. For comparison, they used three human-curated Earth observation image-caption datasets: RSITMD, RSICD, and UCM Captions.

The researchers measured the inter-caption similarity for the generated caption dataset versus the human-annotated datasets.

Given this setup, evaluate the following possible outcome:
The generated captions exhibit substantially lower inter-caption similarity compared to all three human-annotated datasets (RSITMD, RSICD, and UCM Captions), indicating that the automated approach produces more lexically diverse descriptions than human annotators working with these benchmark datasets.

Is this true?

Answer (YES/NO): YES